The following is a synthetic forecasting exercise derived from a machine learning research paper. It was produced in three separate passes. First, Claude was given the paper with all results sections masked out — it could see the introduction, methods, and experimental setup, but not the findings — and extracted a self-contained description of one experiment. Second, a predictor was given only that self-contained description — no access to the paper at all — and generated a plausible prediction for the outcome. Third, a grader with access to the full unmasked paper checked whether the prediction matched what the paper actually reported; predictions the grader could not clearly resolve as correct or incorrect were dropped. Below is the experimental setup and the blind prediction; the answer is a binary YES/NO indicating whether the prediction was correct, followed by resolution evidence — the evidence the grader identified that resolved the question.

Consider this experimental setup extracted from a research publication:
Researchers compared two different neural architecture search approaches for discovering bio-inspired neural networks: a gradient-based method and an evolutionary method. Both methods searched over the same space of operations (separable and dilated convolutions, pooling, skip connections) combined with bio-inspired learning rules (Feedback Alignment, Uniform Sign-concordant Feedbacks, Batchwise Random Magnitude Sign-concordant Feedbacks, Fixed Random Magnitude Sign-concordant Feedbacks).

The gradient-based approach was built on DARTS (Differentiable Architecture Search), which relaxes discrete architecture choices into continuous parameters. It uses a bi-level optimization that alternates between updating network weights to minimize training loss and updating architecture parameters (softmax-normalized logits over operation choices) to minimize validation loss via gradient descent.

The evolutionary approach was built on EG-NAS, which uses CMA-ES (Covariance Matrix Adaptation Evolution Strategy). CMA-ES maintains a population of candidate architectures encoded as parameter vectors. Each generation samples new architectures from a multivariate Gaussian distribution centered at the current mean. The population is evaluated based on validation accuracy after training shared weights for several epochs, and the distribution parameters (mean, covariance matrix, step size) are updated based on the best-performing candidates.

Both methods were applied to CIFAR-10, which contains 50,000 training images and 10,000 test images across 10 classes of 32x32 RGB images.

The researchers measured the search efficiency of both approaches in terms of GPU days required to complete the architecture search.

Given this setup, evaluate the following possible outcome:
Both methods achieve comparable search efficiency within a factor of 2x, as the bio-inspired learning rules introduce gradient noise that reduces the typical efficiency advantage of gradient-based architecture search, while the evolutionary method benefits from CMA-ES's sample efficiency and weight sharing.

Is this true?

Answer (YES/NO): NO